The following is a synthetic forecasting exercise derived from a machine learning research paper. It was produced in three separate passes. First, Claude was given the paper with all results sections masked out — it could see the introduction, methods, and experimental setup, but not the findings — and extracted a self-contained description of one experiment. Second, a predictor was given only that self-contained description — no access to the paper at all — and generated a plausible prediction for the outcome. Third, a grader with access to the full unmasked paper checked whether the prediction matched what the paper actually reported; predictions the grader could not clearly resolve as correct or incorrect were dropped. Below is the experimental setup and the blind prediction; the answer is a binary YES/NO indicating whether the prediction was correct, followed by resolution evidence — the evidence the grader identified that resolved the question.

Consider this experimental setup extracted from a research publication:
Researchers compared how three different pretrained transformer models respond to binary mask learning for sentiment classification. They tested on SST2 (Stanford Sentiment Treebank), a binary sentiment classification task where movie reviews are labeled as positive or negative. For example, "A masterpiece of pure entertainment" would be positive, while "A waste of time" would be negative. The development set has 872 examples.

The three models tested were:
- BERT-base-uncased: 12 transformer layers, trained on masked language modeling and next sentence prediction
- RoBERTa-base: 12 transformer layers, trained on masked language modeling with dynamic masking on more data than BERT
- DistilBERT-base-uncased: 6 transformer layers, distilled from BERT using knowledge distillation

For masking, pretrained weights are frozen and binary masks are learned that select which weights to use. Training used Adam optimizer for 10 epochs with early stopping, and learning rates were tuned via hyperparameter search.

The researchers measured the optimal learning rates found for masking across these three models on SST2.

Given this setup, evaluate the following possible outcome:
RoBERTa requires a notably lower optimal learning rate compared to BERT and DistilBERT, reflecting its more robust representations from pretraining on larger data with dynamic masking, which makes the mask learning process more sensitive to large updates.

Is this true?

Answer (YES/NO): YES